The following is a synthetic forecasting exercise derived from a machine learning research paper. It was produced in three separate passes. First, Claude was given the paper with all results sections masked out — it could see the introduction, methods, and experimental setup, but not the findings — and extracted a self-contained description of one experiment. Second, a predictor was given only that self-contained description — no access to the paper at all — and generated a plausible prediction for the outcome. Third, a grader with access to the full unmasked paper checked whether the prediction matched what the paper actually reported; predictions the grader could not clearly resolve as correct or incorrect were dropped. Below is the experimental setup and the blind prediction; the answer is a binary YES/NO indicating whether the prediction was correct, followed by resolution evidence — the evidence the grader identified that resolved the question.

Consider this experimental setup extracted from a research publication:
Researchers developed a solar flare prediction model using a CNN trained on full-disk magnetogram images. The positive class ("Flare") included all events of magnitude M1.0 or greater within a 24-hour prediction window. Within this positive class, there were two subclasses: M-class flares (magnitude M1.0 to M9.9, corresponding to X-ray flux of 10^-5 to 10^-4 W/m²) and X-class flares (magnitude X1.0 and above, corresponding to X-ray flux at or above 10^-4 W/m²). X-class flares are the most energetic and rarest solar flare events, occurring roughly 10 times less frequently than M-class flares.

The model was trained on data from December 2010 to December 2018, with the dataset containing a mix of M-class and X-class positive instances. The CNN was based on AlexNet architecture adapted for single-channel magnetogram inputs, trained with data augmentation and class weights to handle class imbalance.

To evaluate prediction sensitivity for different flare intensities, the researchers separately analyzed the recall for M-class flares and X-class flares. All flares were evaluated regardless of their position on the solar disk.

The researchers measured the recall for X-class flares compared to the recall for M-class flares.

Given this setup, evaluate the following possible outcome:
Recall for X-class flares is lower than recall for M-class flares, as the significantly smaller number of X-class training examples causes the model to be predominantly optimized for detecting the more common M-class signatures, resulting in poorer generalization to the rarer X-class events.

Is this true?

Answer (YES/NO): NO